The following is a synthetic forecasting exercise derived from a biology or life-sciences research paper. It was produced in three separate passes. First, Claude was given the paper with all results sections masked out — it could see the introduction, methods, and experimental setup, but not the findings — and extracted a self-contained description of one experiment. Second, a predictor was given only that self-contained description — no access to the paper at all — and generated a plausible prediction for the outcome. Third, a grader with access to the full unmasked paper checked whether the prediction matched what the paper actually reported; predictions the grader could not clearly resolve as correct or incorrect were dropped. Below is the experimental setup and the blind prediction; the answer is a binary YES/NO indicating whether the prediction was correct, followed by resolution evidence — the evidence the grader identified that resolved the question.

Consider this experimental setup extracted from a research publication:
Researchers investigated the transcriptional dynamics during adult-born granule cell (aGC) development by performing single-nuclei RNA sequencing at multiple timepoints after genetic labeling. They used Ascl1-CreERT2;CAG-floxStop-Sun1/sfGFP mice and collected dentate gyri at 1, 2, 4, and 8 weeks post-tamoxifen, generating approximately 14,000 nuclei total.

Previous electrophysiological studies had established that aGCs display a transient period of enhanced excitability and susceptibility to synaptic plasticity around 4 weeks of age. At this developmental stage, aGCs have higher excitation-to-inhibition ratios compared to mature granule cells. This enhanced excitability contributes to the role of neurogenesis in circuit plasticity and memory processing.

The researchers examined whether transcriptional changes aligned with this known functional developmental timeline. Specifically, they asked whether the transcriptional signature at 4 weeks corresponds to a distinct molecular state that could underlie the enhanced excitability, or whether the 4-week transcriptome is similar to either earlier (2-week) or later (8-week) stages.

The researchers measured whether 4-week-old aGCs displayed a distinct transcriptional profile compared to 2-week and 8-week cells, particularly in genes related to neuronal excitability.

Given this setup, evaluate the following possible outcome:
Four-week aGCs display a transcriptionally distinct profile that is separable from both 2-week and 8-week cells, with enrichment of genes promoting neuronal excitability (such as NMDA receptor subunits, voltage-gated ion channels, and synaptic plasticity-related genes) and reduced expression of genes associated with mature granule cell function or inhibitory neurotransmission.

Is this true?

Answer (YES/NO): NO